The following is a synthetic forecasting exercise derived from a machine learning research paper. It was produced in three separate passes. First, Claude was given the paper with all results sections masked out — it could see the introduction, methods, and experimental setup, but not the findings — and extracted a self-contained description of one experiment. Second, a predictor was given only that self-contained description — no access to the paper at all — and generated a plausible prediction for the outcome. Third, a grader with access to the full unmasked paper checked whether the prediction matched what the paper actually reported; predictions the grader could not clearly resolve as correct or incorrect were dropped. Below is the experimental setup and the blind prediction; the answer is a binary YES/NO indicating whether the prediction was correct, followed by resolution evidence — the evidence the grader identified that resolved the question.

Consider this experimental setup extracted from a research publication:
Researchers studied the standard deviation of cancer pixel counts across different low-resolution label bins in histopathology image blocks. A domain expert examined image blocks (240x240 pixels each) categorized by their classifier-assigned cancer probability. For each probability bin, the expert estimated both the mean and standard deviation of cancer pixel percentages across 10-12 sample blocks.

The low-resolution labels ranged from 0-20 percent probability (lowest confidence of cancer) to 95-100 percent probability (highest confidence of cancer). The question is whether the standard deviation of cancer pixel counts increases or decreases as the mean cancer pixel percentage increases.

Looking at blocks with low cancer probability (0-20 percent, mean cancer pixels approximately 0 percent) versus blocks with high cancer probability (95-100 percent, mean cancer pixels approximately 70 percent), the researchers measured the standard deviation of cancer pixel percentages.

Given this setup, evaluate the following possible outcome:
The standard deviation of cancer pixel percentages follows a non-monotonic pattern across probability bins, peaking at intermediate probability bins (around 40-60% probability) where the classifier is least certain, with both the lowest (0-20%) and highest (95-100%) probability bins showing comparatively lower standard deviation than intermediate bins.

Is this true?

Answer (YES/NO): NO